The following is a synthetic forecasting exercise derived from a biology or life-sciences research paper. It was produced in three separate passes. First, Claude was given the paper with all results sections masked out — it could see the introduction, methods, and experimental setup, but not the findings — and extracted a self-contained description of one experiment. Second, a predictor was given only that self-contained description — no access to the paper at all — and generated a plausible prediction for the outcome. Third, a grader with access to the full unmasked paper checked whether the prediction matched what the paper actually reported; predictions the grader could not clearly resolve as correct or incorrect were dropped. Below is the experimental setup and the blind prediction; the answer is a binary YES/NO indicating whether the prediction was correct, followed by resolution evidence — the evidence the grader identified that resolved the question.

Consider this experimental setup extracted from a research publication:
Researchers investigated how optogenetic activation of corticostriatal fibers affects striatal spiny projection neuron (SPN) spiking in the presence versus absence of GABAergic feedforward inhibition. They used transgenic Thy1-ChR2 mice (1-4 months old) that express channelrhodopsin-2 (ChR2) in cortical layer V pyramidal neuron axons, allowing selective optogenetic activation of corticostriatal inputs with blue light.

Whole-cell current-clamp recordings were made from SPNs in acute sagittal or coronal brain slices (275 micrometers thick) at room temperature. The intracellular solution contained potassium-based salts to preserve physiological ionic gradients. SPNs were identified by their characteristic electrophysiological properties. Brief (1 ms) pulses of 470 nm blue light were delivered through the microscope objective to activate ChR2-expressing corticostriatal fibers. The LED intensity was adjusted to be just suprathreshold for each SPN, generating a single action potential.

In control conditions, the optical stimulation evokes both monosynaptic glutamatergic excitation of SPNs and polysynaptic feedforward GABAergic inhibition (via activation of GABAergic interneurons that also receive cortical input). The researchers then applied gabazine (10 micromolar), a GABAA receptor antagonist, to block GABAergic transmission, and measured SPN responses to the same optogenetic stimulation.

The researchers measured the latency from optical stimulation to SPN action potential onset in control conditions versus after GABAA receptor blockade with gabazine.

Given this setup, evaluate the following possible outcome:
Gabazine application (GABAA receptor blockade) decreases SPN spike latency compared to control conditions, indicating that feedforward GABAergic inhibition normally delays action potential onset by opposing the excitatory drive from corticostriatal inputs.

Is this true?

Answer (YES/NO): YES